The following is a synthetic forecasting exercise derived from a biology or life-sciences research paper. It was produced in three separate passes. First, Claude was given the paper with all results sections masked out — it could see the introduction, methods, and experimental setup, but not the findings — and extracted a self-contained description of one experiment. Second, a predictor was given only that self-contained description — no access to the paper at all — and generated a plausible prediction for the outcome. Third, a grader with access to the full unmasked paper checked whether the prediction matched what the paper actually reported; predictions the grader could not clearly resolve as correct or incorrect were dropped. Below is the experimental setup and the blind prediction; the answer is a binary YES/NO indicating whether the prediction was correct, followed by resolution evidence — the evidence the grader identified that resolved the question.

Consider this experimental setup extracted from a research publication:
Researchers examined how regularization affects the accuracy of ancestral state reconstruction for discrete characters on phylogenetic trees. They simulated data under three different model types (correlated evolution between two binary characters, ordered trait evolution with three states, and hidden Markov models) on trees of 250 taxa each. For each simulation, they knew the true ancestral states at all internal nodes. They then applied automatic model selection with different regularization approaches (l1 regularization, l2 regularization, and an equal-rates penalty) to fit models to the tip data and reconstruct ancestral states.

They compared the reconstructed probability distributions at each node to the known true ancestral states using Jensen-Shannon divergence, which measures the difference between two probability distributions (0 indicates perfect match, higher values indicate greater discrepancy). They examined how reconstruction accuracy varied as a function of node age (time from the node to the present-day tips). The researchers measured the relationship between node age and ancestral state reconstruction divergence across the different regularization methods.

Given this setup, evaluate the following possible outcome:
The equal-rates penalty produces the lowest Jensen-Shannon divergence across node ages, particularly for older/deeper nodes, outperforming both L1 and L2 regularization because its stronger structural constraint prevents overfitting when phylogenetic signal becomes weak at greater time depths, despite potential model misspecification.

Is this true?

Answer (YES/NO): NO